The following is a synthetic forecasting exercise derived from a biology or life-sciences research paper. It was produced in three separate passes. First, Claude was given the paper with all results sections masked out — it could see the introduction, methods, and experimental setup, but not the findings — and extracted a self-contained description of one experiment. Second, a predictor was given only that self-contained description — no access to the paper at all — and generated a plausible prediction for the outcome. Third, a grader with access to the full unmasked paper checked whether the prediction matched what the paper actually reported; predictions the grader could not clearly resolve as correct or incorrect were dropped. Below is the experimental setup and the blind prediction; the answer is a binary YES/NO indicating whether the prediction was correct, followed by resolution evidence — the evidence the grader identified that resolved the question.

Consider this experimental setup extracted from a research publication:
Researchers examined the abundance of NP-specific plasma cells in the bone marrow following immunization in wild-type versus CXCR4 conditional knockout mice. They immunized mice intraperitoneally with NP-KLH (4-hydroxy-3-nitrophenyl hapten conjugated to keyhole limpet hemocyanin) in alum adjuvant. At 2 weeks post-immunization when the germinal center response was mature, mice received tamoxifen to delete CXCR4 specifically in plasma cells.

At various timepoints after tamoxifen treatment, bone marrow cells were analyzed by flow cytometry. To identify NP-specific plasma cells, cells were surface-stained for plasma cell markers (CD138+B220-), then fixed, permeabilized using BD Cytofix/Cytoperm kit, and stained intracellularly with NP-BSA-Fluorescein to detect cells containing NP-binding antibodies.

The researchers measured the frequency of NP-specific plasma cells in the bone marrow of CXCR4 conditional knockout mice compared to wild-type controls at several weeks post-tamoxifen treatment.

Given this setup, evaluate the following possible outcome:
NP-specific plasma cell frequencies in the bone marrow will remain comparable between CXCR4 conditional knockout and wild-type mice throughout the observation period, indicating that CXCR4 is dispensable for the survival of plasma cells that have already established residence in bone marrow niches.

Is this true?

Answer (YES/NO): NO